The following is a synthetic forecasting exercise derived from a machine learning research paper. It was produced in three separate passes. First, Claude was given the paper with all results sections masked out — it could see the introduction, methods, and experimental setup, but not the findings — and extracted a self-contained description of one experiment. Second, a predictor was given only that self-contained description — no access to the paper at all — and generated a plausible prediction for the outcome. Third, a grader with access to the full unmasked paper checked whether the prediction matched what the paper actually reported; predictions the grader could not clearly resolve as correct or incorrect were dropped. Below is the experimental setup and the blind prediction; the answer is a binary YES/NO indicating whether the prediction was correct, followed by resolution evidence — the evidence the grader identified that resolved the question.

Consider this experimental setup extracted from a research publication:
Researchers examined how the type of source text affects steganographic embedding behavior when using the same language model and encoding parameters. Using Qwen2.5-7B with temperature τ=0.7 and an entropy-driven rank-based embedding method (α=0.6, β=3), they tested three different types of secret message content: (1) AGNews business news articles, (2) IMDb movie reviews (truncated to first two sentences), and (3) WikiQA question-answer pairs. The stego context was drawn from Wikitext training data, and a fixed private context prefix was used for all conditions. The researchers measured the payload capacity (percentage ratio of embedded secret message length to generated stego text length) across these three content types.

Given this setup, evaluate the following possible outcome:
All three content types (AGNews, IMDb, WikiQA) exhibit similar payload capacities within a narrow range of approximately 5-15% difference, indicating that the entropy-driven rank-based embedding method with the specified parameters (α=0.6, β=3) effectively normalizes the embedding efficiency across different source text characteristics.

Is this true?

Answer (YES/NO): YES